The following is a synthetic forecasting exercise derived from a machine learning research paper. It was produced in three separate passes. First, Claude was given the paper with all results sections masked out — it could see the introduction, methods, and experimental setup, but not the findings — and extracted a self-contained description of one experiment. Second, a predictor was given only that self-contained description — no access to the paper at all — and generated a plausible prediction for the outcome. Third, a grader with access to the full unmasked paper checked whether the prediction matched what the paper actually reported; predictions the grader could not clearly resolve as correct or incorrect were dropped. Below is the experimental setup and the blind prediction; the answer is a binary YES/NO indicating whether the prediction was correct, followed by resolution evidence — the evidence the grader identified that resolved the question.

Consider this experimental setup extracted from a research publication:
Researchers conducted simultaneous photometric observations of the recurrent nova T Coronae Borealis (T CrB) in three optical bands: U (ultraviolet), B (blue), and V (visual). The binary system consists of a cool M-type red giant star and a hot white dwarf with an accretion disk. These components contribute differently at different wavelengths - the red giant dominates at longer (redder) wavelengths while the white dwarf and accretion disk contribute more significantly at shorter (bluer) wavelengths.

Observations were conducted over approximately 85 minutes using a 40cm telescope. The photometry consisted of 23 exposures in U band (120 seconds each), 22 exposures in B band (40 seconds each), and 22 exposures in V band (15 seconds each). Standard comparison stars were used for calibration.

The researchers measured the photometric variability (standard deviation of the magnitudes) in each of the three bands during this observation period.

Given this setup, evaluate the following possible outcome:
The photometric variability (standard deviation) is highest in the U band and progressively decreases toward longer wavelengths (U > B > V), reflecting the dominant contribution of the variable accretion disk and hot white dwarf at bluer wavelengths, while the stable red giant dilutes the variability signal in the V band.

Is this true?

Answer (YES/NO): YES